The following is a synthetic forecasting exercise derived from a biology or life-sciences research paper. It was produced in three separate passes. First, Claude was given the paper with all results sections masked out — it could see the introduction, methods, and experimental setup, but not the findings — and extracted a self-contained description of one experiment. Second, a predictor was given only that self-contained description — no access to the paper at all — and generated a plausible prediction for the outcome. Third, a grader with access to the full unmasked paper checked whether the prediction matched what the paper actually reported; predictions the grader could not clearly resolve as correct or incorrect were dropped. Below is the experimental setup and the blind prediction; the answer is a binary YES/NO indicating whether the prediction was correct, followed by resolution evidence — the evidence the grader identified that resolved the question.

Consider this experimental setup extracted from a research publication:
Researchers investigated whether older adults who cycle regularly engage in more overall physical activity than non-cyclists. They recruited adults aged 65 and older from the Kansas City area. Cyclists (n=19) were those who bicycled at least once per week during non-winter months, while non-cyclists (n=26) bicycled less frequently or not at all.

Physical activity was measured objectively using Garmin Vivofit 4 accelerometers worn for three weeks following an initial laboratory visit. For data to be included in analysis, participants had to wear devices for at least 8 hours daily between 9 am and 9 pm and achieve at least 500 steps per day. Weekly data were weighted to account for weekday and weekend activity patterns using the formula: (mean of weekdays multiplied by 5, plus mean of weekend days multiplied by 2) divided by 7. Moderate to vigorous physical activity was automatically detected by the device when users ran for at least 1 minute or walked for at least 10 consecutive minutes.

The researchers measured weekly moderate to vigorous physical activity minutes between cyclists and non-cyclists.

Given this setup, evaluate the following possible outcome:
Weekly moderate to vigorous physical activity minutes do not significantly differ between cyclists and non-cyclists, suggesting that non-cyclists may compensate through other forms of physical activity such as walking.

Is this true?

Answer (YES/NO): NO